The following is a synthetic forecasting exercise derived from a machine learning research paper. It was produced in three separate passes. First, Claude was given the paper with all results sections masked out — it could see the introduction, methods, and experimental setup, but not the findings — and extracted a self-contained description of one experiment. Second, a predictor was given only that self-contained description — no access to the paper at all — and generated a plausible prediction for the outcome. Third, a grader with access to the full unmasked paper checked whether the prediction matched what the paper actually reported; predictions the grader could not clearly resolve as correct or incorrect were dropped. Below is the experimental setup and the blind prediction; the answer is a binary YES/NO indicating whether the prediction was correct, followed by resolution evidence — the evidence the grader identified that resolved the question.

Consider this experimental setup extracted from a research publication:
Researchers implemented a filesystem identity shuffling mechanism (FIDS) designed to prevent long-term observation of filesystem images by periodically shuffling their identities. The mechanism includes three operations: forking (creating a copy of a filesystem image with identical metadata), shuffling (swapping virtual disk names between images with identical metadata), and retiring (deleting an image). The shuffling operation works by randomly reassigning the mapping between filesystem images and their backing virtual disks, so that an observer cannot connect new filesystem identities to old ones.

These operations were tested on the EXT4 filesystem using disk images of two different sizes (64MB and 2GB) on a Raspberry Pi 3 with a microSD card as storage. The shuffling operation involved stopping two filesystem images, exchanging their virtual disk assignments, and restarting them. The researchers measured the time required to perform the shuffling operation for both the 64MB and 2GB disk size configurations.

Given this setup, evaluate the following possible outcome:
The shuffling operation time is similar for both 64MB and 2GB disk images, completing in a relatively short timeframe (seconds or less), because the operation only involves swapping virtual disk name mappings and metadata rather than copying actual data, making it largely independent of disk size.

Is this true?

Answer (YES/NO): NO